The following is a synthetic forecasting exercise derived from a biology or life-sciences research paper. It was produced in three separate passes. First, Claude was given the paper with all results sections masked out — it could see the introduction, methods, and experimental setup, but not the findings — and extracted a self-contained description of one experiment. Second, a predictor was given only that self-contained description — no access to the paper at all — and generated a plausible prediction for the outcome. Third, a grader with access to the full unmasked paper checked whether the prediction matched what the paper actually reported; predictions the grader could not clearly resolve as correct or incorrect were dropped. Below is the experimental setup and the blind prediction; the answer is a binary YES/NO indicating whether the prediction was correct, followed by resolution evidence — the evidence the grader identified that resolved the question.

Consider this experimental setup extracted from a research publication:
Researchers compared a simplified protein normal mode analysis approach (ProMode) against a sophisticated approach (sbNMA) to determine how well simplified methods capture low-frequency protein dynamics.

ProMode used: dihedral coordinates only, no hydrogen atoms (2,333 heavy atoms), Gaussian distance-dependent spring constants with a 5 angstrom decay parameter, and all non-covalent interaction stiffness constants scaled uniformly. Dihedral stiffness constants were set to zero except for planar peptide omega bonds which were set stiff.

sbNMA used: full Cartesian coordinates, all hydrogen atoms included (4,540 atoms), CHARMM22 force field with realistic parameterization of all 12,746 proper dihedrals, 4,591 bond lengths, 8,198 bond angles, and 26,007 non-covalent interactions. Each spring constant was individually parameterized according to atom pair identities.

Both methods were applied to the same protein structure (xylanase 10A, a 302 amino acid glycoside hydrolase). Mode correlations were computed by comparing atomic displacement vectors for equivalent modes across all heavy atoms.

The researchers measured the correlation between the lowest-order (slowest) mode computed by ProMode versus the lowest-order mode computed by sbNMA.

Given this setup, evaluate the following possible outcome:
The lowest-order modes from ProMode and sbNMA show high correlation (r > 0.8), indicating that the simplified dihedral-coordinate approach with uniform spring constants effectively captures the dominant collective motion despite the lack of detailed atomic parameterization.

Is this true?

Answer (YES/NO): YES